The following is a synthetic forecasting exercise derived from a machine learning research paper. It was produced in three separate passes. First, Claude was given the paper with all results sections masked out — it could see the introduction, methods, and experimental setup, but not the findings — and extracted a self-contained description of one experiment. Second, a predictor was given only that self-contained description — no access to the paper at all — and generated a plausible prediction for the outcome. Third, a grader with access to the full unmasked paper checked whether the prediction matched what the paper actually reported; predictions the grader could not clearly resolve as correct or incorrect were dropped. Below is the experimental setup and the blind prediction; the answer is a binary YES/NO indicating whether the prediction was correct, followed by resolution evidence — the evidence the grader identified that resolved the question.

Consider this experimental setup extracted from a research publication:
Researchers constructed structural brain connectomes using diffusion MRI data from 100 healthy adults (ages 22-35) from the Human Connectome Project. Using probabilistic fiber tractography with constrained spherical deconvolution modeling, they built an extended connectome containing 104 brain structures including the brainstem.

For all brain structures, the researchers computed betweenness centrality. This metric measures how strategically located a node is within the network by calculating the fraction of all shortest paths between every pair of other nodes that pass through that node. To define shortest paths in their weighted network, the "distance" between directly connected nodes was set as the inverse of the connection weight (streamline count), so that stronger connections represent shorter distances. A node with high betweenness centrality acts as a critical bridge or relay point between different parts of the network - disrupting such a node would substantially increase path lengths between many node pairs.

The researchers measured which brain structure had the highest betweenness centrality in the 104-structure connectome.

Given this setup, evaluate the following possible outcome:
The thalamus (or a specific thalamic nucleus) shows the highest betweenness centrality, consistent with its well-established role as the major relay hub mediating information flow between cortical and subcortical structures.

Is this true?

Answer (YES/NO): NO